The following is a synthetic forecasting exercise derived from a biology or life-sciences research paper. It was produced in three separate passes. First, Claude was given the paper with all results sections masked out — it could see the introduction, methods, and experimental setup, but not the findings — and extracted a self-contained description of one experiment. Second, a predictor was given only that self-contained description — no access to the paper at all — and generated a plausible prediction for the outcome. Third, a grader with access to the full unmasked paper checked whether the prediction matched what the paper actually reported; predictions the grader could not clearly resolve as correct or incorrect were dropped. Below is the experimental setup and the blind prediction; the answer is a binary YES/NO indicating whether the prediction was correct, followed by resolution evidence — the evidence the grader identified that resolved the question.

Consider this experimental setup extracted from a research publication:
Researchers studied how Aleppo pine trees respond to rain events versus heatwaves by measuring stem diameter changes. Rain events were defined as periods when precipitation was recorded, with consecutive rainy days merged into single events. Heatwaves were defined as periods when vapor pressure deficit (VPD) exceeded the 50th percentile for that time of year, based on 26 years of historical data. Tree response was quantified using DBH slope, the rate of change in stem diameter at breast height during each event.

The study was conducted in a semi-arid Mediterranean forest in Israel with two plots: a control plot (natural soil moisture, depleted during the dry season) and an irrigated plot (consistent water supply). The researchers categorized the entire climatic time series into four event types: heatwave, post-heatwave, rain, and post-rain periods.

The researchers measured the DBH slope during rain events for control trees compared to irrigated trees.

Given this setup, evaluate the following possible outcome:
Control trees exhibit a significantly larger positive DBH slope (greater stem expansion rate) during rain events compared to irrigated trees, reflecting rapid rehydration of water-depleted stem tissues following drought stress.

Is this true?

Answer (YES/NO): NO